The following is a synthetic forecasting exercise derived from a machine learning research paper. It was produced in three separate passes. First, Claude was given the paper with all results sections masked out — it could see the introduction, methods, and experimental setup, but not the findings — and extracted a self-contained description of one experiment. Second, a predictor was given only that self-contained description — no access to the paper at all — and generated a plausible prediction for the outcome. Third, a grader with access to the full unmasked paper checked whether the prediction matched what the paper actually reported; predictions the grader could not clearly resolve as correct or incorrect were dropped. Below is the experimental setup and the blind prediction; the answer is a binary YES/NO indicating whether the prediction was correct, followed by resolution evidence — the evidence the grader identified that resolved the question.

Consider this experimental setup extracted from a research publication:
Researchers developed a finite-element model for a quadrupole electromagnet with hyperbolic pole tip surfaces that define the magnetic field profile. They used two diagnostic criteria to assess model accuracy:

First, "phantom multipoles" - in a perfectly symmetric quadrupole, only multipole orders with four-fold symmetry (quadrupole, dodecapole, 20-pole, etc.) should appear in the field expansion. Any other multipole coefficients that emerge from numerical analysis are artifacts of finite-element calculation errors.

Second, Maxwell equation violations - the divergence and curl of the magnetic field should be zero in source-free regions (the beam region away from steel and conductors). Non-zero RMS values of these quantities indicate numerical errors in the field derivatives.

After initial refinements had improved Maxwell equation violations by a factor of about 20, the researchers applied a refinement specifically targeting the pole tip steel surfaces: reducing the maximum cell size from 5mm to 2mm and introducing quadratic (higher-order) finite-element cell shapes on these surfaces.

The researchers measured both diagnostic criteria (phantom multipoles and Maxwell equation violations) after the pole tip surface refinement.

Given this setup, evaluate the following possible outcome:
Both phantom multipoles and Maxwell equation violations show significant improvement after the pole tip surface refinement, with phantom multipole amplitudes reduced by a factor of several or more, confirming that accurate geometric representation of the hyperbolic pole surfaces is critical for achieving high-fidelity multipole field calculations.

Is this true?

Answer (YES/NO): NO